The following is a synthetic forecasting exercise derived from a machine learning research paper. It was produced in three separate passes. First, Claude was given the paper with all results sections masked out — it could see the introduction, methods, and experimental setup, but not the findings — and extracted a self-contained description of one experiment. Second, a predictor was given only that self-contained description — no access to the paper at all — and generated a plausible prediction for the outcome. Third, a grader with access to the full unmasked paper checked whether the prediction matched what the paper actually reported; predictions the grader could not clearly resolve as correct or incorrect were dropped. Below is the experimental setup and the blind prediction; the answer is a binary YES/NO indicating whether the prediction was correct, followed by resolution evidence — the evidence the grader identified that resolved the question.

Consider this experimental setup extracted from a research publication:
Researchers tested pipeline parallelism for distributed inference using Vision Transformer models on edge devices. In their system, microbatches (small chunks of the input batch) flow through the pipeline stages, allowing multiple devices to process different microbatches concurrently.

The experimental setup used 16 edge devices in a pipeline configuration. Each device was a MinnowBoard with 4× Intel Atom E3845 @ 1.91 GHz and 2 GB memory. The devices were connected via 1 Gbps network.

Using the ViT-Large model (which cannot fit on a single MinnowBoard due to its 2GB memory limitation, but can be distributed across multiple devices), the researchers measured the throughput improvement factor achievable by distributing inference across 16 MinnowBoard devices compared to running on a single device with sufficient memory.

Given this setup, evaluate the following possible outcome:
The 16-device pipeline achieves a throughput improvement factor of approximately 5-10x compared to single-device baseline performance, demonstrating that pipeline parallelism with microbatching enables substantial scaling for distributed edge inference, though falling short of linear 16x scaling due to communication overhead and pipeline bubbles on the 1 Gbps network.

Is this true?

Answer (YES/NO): YES